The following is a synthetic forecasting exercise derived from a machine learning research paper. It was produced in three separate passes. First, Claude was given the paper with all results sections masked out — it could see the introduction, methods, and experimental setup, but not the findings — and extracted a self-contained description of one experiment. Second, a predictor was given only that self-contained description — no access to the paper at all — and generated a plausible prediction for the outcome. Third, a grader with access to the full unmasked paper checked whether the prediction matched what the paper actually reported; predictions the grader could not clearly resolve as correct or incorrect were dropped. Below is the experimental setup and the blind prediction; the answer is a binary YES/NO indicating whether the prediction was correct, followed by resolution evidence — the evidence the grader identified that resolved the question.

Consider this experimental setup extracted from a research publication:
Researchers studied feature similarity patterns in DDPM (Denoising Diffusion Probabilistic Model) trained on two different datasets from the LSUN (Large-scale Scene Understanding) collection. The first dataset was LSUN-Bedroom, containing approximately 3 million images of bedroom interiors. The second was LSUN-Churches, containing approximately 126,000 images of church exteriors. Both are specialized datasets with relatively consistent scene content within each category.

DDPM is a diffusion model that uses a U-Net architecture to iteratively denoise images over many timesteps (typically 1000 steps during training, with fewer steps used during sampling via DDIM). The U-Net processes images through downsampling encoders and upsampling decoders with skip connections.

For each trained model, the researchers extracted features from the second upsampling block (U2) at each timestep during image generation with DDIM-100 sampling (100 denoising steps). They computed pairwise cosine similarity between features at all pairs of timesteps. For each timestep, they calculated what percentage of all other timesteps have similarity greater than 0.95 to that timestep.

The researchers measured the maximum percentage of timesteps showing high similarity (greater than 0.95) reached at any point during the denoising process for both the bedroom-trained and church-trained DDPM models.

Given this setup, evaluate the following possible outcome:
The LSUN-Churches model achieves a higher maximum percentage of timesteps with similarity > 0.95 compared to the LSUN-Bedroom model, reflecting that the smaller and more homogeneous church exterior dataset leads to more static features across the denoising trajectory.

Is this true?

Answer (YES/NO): NO